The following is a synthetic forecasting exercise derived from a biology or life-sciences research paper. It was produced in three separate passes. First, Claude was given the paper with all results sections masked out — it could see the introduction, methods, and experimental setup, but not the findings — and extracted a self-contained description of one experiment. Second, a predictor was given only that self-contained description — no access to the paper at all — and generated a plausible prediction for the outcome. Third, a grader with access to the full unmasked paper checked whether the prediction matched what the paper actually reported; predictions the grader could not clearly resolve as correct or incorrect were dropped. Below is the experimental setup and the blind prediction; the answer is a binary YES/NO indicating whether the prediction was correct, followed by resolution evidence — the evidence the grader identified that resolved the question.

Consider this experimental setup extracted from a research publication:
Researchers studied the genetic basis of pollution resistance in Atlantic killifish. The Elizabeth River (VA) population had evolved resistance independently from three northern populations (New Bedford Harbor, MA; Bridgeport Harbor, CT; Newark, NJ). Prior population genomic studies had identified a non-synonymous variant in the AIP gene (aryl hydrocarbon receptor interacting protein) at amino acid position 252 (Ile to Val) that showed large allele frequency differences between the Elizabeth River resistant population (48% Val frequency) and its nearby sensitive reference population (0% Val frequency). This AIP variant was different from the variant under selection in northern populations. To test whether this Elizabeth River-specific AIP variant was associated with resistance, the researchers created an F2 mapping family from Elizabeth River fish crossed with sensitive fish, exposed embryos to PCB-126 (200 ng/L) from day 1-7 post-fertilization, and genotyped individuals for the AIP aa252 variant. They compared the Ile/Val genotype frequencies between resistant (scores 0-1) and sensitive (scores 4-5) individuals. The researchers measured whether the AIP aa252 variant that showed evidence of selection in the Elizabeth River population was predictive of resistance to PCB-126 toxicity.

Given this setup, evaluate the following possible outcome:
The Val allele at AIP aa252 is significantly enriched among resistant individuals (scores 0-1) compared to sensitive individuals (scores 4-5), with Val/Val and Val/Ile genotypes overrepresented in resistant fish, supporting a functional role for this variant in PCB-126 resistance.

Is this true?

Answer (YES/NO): NO